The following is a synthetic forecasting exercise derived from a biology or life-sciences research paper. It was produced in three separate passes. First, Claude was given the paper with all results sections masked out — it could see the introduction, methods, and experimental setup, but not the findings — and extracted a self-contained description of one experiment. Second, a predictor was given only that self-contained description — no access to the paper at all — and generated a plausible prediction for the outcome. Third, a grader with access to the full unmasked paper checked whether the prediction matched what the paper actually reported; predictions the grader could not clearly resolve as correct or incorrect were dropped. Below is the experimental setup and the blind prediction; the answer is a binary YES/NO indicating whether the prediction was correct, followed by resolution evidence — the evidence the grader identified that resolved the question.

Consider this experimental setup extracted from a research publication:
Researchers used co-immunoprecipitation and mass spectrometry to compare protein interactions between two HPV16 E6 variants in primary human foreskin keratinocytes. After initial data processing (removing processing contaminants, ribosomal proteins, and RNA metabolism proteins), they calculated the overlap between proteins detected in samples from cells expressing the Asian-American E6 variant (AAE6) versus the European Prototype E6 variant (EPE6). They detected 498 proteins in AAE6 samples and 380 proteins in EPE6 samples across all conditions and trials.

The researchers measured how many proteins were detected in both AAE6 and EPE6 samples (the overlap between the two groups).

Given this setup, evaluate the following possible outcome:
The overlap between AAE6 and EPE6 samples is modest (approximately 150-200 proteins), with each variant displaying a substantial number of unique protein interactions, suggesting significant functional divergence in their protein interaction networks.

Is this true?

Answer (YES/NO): NO